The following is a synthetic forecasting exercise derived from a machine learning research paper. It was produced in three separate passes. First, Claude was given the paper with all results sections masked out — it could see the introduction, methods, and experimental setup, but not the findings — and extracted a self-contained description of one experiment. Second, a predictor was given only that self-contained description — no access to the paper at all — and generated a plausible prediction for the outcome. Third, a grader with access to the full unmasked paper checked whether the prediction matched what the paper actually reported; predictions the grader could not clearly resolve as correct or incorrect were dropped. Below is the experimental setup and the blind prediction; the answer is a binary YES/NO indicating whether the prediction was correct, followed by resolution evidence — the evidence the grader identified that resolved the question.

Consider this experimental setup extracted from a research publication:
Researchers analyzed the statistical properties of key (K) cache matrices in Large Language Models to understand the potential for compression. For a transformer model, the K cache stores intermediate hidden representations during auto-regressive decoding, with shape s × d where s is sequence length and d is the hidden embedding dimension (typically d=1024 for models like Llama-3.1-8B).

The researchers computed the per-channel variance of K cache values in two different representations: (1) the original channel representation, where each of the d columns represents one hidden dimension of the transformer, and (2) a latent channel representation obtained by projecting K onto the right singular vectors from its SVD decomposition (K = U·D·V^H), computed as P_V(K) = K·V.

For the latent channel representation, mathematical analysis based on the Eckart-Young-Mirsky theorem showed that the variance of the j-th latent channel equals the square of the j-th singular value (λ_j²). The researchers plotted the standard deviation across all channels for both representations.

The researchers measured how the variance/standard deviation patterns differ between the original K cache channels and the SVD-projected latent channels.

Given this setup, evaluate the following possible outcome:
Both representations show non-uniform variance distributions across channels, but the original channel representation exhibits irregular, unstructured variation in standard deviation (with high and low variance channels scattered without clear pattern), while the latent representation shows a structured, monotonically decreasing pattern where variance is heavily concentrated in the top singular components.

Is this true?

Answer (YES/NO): NO